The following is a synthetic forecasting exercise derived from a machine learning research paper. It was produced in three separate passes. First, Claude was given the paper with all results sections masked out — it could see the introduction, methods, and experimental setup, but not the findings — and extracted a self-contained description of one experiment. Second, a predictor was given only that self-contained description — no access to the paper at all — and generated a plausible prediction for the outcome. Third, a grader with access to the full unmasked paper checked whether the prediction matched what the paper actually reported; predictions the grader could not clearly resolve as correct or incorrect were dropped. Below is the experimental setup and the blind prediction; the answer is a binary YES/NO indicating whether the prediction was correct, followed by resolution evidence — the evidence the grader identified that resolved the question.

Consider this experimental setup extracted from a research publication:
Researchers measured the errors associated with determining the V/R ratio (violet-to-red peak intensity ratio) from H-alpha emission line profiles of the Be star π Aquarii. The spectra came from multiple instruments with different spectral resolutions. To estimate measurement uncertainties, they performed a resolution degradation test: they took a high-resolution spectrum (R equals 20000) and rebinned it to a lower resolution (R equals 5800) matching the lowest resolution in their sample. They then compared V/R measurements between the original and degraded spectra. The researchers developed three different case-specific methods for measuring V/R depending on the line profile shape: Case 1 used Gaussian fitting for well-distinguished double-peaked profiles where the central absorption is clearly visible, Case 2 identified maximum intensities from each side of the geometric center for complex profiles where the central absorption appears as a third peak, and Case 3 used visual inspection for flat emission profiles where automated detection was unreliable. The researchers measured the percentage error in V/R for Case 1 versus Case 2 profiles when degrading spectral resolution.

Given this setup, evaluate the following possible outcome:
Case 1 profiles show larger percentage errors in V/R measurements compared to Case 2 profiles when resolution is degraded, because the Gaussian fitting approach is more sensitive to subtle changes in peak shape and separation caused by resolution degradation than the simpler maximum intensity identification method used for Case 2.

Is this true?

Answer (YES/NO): YES